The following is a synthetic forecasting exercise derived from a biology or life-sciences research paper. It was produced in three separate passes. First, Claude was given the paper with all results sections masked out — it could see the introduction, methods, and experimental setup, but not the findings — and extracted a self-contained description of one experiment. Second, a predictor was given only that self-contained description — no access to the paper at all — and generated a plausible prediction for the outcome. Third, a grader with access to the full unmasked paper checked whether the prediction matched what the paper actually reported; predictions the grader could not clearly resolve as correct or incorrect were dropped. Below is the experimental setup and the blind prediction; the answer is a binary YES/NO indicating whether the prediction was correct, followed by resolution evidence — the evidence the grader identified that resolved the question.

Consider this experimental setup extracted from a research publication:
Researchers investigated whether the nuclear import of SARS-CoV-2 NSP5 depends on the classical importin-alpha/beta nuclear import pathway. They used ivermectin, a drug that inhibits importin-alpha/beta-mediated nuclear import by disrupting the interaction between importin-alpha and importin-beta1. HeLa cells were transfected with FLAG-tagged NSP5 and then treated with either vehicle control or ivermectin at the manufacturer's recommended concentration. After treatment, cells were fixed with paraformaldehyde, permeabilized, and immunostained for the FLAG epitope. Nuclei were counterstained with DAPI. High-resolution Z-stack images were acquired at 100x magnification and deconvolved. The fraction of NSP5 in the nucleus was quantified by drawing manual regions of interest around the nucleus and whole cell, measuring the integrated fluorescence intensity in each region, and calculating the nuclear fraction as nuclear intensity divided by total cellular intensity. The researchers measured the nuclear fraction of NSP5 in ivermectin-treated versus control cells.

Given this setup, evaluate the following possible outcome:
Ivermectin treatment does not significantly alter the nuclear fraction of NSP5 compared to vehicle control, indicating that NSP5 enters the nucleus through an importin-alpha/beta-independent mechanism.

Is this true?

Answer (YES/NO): NO